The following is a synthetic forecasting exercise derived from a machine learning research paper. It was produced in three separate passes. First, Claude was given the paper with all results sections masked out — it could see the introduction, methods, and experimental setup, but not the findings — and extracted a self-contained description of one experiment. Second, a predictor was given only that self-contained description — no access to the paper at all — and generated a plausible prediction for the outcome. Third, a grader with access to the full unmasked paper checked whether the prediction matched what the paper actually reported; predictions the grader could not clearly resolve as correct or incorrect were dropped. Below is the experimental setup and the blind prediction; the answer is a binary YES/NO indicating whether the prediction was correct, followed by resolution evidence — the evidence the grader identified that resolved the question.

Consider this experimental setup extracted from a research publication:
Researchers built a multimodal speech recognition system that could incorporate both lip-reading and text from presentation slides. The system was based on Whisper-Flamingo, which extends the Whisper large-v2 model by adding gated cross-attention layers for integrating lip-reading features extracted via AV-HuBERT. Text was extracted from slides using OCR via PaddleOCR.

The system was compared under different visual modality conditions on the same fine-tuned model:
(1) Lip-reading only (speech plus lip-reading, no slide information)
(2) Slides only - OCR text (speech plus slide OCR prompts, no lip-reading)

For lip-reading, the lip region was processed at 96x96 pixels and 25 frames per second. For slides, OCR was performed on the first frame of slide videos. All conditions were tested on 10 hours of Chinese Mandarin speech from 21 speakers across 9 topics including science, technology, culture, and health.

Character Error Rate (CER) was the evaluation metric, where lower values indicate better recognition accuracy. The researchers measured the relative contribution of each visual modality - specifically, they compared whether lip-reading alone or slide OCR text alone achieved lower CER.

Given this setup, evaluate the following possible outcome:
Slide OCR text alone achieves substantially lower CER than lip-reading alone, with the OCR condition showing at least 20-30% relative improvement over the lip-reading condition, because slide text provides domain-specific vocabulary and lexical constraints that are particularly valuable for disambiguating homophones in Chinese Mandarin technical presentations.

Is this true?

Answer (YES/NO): NO